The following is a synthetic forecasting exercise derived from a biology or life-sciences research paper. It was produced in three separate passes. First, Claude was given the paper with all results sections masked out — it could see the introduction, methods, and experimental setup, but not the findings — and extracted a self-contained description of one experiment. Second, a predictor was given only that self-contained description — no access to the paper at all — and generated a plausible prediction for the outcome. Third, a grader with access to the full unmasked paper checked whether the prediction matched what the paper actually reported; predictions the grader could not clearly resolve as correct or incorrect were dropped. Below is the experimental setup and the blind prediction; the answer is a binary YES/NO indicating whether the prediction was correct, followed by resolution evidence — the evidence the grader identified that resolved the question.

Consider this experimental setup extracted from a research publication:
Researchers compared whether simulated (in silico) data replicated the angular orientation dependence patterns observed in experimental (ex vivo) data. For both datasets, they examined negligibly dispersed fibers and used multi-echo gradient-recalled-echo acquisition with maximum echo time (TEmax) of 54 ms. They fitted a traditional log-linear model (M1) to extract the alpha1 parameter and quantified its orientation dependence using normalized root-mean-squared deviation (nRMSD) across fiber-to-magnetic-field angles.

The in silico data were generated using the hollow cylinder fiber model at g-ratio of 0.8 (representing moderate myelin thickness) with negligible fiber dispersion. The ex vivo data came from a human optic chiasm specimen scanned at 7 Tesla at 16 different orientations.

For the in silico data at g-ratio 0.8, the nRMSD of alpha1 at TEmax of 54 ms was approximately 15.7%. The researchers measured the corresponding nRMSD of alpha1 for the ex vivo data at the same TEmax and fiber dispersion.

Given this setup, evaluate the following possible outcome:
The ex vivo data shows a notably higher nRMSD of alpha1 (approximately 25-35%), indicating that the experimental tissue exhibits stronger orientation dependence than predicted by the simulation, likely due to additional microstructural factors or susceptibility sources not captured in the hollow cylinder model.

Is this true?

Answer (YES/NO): NO